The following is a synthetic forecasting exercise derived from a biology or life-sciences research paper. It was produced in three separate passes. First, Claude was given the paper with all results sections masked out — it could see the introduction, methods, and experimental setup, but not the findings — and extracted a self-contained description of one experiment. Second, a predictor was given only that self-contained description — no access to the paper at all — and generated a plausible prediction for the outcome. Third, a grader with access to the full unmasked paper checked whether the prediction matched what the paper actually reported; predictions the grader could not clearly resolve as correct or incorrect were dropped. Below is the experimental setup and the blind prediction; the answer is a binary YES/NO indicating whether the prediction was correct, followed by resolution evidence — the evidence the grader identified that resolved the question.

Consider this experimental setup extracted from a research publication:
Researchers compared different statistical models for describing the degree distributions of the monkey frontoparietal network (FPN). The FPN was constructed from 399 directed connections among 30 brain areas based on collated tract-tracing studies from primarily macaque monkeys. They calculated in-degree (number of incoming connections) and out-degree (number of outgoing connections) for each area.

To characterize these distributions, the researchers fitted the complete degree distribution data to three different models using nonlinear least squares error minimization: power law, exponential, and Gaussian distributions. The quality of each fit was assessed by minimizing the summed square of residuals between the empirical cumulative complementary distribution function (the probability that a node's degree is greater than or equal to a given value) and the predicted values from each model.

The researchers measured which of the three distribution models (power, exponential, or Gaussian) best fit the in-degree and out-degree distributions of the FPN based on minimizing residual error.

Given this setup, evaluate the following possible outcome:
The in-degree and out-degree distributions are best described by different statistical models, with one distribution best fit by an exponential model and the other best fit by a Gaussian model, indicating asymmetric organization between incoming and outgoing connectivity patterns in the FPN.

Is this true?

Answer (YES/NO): NO